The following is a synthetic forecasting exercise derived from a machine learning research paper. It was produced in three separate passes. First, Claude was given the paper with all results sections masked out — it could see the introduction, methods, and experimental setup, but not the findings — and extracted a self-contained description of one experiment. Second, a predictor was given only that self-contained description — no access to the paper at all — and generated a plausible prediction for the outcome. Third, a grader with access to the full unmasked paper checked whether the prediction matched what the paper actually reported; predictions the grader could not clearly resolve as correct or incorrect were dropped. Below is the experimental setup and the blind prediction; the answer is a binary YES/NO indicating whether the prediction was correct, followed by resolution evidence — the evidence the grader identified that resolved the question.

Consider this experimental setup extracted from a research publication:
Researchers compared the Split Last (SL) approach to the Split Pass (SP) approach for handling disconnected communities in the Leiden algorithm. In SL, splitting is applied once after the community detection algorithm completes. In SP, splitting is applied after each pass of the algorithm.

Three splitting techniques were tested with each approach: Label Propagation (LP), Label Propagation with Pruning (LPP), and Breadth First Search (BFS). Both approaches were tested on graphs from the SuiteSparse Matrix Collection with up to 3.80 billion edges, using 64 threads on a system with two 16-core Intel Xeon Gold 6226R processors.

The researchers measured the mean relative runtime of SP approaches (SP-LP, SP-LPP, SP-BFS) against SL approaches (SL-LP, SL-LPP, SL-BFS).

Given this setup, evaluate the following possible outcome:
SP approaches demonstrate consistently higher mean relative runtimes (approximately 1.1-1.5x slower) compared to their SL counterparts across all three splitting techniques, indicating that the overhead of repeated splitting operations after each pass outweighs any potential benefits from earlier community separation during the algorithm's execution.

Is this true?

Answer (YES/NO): NO